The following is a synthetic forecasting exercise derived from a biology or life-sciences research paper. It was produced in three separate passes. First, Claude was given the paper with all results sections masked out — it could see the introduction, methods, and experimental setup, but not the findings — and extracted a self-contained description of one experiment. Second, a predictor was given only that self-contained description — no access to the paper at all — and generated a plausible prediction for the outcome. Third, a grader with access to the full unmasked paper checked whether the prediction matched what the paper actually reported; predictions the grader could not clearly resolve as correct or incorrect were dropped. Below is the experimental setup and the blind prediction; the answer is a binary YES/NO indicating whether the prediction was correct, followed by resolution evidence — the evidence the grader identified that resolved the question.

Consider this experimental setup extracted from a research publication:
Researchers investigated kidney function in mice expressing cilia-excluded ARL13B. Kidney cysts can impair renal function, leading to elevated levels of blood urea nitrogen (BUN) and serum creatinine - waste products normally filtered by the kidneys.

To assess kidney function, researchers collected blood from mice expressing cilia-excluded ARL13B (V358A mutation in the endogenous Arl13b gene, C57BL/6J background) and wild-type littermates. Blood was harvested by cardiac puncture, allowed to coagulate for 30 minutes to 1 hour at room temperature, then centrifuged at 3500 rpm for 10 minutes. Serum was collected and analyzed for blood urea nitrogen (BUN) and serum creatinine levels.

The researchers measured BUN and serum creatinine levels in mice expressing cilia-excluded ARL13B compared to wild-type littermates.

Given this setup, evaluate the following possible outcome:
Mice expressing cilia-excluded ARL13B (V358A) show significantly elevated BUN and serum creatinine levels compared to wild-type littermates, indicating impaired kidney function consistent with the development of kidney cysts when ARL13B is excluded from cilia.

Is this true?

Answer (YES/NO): NO